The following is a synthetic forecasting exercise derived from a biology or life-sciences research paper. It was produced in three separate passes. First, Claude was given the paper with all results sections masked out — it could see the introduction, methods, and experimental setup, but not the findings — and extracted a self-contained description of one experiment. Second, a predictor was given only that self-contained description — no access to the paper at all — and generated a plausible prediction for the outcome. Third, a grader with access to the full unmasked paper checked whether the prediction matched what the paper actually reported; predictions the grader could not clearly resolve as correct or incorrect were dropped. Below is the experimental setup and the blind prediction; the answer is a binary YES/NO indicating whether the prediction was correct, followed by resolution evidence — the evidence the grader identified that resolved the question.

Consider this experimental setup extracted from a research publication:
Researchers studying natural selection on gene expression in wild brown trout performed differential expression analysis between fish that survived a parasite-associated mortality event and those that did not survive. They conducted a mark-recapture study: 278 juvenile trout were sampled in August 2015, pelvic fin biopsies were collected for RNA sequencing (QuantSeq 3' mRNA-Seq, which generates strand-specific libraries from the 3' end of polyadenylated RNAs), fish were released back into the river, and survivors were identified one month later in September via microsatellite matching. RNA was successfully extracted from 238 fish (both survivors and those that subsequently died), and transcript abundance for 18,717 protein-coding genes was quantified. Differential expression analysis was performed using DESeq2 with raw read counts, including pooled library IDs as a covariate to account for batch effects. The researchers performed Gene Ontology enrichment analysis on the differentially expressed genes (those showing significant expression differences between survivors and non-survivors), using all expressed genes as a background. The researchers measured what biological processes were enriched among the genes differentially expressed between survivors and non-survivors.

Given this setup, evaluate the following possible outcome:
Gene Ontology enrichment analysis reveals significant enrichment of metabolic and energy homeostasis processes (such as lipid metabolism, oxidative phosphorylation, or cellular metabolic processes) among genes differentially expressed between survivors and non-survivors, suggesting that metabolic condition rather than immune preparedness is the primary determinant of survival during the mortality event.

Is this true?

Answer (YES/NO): NO